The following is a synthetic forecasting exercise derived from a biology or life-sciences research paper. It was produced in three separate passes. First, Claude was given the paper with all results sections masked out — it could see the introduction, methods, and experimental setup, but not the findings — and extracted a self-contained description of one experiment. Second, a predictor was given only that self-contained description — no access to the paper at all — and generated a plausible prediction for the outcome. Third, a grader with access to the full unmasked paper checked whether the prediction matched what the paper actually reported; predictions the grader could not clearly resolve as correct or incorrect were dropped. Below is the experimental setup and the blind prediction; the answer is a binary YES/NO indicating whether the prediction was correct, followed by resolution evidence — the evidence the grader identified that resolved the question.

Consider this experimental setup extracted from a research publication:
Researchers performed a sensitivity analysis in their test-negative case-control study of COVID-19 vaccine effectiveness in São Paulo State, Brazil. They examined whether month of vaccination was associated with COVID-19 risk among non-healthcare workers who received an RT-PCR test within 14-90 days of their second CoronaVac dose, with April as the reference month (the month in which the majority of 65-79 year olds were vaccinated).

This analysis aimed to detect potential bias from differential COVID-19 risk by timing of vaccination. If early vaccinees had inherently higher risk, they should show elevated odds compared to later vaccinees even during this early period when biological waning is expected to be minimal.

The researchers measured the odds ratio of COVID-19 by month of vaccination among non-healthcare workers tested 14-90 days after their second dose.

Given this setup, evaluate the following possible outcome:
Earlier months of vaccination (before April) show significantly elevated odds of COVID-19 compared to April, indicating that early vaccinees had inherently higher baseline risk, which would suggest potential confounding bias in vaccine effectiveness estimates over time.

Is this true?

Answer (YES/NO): NO